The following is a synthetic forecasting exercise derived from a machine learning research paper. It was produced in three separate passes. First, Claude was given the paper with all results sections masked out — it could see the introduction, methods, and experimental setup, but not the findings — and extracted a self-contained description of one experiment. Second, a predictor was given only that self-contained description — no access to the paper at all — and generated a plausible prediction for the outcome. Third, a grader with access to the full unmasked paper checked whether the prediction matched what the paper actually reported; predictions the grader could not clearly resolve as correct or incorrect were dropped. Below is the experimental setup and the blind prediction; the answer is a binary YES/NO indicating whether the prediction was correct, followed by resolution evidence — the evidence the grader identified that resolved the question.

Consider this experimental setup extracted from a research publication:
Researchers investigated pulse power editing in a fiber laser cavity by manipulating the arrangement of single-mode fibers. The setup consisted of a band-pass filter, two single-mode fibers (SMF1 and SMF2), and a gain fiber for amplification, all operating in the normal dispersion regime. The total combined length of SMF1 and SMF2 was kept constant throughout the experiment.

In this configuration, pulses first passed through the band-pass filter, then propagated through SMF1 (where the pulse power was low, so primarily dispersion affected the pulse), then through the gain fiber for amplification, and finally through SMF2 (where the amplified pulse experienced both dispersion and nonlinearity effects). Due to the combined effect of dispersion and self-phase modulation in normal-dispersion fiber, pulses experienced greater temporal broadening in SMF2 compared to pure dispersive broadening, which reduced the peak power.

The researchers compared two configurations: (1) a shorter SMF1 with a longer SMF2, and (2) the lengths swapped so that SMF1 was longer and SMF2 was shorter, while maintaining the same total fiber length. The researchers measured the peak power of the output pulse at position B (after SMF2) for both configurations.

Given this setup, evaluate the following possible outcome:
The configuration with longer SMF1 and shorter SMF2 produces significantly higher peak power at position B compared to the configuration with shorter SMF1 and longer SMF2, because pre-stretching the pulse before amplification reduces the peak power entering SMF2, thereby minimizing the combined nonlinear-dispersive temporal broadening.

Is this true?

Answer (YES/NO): YES